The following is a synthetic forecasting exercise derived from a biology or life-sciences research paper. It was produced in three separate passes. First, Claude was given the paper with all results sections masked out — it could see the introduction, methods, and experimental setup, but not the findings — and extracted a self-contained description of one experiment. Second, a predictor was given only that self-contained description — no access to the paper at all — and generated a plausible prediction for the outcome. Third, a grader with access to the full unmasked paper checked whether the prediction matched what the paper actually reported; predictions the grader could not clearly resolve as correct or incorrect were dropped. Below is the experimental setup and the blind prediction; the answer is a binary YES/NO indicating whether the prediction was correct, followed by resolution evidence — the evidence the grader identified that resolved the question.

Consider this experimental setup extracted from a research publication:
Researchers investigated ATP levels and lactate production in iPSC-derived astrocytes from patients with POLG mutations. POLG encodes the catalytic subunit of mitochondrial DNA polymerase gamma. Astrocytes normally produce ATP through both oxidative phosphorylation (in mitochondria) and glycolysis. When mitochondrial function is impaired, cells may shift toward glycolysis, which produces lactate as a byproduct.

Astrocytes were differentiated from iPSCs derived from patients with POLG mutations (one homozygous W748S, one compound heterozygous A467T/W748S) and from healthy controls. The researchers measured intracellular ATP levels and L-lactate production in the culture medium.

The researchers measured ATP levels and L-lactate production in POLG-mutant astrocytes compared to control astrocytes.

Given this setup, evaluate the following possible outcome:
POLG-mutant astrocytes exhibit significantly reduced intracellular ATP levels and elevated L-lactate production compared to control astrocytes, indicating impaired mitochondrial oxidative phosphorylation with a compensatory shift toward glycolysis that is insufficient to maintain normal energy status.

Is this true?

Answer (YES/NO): YES